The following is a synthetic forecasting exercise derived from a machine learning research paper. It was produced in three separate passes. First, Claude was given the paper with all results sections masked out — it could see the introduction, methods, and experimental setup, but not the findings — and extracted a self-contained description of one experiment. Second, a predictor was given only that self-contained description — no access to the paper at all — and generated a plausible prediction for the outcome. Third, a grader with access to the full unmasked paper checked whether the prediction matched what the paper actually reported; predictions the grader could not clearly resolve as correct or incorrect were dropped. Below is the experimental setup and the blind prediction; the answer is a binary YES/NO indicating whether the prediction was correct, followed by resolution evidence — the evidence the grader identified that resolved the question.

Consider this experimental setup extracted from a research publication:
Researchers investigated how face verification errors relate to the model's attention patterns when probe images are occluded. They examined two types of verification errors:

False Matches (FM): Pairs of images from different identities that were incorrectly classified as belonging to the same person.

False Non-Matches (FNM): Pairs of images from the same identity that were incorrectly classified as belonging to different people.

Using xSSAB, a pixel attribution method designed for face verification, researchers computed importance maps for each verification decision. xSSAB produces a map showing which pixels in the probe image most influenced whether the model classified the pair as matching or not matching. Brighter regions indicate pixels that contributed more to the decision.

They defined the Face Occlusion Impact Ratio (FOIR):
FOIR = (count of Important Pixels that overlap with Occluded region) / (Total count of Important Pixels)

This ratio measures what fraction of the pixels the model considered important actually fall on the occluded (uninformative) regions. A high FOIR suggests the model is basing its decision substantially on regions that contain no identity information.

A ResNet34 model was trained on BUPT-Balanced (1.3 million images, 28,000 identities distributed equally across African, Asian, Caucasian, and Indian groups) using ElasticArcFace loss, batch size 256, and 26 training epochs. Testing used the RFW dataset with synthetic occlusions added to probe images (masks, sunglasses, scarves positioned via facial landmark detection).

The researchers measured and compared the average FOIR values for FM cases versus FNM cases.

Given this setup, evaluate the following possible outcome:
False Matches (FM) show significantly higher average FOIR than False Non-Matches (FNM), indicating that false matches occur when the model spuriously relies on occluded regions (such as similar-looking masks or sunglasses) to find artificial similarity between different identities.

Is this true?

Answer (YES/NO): NO